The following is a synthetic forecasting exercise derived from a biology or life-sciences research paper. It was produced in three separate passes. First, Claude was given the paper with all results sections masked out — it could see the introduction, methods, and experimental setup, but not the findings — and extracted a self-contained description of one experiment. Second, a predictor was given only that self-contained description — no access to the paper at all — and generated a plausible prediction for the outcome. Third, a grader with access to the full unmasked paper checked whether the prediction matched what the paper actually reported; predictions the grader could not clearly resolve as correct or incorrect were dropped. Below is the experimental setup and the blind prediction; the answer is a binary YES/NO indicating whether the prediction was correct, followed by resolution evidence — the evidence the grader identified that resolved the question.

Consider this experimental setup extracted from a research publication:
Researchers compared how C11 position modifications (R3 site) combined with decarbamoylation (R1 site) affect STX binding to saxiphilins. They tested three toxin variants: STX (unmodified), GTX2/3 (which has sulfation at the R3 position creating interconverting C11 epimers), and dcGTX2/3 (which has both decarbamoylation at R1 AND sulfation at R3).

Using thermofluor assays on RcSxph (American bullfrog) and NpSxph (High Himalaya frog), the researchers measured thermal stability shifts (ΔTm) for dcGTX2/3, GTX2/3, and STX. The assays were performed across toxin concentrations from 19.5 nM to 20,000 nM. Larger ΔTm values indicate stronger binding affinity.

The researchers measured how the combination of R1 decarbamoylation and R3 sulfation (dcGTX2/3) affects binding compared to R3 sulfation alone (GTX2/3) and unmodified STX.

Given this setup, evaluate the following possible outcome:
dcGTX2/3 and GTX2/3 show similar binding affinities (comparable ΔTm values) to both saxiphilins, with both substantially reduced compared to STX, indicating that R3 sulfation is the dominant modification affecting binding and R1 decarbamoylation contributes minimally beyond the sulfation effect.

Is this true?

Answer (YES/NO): NO